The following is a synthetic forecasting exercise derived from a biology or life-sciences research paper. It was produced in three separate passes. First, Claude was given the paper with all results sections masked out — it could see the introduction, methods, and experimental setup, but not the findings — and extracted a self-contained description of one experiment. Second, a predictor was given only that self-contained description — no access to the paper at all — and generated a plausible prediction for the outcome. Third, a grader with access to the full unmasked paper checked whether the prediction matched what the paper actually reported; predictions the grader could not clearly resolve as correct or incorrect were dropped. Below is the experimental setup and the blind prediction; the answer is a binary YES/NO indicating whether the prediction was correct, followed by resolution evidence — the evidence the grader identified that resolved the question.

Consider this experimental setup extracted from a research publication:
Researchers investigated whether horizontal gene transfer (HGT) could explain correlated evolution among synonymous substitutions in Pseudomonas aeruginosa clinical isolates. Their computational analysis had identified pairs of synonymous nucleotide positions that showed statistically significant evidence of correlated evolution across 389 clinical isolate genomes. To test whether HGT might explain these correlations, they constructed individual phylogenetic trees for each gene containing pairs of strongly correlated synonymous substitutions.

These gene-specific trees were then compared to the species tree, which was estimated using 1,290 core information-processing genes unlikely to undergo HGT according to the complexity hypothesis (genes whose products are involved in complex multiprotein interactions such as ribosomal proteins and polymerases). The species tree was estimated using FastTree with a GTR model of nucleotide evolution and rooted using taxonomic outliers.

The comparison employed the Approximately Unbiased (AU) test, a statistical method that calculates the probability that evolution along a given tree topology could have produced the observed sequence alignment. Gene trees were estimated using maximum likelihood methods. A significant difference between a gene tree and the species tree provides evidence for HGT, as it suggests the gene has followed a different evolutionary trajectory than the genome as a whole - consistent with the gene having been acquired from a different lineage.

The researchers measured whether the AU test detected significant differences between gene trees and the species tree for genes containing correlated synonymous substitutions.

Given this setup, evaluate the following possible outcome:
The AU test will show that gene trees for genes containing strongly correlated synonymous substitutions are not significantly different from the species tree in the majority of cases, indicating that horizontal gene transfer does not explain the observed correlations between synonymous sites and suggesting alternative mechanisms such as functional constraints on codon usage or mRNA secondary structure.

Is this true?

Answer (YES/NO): NO